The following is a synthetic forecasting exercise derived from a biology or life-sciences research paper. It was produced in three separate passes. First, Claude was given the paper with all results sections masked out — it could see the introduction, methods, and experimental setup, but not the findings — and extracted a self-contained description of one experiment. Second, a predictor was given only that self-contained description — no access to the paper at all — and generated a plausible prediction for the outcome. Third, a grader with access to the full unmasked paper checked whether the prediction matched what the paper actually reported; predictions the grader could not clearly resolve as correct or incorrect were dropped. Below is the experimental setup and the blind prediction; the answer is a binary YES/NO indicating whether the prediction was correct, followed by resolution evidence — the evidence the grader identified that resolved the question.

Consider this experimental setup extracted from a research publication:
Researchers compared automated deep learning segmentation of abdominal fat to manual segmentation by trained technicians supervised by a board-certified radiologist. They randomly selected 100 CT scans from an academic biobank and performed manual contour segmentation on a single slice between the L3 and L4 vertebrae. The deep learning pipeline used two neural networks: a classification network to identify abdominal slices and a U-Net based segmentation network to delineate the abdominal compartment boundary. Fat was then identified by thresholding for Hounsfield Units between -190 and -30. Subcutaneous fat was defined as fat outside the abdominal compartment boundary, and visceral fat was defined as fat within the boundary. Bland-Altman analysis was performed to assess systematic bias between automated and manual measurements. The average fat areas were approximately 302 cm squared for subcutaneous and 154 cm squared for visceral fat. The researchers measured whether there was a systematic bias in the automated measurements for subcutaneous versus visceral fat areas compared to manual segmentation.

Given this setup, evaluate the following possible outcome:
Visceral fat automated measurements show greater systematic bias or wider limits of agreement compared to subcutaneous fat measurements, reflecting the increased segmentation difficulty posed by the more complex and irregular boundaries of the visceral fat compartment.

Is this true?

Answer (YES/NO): NO